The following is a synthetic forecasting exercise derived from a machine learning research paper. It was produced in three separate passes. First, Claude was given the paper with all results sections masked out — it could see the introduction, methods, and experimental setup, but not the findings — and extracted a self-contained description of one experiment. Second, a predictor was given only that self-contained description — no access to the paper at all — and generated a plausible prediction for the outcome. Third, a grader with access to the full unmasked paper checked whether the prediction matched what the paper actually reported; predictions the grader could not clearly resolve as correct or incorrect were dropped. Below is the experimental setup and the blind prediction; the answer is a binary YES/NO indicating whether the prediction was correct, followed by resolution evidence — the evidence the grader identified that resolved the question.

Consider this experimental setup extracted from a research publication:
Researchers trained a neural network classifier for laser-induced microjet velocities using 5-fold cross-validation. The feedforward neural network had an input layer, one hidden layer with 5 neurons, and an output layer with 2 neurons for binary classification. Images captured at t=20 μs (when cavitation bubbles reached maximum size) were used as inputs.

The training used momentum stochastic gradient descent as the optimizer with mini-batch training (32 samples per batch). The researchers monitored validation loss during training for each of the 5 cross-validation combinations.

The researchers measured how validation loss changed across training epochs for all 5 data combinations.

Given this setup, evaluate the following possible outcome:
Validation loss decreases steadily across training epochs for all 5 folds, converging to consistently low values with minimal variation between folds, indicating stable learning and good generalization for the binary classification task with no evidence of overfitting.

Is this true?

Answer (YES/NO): NO